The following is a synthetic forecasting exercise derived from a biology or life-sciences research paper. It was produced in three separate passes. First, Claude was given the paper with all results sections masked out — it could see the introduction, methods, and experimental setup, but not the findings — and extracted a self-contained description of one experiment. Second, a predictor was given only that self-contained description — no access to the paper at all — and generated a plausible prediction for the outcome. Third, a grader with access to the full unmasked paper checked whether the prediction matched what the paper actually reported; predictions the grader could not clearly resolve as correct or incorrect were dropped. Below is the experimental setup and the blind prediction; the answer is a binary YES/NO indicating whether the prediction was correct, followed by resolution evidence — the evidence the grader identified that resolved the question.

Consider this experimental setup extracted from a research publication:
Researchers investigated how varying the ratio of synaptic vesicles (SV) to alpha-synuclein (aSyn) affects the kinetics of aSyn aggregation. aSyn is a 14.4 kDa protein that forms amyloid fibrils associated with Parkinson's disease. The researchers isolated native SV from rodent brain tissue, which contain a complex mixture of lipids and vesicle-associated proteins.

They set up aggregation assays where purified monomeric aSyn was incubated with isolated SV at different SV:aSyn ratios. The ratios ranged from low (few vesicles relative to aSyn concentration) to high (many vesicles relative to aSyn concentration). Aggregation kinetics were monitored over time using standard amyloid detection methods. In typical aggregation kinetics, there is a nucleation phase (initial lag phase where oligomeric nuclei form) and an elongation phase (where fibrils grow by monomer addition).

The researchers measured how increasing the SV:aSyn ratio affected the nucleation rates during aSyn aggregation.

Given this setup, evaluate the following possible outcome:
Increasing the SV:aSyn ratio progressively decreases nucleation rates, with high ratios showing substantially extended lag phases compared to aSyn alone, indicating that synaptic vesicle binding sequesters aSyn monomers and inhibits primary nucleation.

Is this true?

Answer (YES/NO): NO